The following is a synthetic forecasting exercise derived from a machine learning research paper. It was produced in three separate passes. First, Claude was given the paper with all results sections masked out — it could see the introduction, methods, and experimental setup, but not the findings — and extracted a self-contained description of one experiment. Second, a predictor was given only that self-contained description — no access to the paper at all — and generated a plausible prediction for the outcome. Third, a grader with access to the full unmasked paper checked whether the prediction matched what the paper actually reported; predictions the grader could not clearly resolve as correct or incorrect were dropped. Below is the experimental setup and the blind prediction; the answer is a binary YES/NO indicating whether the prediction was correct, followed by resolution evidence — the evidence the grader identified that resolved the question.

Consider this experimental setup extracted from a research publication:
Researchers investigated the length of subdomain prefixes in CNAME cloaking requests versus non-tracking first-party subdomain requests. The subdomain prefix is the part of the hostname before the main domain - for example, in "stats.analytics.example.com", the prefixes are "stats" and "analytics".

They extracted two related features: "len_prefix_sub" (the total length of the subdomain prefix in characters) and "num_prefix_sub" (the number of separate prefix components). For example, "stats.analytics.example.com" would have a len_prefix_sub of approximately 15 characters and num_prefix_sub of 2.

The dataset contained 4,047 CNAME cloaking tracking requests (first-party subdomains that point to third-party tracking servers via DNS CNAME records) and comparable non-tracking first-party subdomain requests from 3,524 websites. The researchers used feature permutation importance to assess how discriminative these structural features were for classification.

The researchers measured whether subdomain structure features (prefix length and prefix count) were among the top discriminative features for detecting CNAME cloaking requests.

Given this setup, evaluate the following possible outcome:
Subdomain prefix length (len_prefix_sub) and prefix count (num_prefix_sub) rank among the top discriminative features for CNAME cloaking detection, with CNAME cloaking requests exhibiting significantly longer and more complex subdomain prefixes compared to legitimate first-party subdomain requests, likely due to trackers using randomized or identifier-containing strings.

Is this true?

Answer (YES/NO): NO